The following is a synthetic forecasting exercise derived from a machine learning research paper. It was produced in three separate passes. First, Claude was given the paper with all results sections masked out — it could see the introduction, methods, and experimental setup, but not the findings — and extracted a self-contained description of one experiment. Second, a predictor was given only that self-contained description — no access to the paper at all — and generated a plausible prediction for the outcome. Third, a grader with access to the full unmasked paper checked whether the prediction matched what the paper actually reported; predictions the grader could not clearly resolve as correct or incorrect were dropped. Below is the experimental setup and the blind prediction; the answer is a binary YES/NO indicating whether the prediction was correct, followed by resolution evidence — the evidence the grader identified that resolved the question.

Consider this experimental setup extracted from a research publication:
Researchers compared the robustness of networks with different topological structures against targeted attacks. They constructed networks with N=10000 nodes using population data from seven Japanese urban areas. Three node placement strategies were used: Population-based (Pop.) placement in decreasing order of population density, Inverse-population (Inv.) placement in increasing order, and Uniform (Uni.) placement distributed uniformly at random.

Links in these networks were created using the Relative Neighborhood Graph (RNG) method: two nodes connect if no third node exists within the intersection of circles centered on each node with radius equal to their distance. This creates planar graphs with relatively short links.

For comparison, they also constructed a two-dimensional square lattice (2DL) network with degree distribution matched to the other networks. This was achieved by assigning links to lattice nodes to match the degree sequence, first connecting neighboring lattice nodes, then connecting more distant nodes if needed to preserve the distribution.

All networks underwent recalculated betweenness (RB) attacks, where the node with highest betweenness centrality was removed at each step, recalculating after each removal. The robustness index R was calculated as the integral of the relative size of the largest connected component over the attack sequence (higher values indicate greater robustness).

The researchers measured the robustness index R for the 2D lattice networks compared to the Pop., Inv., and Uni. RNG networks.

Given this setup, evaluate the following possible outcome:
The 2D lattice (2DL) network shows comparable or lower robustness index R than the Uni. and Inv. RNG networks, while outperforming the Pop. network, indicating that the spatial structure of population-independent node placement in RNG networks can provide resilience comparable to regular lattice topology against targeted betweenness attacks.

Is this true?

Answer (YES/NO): NO